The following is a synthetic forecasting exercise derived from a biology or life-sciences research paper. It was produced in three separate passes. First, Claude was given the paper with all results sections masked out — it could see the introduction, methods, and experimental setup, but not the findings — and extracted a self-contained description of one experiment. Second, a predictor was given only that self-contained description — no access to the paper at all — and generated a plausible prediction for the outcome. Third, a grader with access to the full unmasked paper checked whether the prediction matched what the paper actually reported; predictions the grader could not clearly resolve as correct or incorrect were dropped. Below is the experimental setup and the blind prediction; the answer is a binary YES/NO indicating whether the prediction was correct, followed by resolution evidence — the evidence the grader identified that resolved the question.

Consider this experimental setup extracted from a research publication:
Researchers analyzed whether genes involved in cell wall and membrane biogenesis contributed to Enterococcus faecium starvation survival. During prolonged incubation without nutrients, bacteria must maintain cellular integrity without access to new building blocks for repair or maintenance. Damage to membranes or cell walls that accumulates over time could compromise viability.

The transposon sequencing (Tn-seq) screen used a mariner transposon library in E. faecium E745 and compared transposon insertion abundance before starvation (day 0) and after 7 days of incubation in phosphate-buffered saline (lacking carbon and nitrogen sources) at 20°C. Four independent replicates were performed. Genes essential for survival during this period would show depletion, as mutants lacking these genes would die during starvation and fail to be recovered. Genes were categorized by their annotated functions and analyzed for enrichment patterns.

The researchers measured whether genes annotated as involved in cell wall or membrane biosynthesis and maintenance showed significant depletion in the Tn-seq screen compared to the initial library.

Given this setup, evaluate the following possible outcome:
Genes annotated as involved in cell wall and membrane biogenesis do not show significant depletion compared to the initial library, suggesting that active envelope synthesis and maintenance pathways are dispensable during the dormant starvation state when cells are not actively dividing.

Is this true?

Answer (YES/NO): NO